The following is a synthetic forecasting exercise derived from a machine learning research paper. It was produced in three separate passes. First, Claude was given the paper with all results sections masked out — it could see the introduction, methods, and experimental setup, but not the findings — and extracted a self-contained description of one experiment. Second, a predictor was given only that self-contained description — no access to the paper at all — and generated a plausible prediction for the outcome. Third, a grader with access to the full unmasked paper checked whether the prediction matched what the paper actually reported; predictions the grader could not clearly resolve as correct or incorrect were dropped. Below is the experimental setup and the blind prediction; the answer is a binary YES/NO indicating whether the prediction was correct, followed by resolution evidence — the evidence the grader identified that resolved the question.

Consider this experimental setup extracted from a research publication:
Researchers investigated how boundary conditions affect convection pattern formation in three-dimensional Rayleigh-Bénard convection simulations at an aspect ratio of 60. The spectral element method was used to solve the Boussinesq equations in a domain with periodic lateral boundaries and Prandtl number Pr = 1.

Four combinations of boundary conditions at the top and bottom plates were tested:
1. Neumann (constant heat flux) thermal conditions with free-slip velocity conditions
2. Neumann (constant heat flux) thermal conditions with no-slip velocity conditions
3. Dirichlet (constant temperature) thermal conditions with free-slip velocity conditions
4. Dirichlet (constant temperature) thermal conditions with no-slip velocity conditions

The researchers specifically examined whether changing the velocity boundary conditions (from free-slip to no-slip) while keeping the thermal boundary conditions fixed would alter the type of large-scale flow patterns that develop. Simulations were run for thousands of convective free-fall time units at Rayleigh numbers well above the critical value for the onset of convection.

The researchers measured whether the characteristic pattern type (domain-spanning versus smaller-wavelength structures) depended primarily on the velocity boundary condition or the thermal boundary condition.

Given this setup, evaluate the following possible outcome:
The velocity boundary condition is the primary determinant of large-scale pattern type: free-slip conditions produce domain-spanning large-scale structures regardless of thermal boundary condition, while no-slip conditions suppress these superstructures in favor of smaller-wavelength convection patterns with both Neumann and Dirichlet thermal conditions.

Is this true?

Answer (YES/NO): NO